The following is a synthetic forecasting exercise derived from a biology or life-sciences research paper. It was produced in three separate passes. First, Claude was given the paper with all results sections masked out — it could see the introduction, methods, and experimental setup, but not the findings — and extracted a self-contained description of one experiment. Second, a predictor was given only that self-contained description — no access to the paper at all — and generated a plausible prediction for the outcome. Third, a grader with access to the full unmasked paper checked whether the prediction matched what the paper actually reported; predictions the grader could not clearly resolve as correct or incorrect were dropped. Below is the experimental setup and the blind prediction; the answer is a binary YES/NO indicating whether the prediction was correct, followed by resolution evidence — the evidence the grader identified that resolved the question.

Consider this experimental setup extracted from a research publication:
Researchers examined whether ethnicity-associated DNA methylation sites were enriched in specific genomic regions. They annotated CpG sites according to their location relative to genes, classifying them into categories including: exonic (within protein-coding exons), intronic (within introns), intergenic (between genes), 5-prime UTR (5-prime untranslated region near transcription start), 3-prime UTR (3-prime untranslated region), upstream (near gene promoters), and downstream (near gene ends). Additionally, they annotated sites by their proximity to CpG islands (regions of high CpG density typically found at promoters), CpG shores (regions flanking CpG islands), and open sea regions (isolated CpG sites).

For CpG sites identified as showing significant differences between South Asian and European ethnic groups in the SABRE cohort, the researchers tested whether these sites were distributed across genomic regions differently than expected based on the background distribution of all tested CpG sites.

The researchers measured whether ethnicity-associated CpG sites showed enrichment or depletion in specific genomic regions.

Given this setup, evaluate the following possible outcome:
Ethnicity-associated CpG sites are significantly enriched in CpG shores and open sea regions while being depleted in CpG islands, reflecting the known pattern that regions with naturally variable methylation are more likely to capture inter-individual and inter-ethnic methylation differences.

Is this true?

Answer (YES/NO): NO